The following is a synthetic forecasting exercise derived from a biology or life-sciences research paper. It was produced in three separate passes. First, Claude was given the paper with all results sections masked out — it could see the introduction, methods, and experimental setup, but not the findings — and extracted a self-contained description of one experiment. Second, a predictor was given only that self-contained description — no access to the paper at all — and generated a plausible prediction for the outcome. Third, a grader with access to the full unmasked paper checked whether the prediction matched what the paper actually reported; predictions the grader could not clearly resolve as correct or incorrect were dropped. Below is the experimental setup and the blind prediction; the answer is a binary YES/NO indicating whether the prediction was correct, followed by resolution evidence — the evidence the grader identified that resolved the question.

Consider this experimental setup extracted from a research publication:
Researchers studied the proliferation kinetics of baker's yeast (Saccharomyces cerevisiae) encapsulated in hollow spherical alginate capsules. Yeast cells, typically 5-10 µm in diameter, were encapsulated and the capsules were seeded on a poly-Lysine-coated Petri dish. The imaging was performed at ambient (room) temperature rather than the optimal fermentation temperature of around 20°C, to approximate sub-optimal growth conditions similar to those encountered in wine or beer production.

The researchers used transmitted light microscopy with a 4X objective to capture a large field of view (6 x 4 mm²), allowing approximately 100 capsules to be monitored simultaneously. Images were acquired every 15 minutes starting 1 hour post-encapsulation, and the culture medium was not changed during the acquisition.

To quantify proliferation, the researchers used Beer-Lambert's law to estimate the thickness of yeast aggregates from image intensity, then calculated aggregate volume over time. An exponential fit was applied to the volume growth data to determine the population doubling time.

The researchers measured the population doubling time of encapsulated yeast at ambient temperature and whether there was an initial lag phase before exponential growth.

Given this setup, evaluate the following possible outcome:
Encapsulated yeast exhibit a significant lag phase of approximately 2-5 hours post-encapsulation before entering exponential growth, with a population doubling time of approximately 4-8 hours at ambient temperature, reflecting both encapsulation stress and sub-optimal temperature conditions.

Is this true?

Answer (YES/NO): YES